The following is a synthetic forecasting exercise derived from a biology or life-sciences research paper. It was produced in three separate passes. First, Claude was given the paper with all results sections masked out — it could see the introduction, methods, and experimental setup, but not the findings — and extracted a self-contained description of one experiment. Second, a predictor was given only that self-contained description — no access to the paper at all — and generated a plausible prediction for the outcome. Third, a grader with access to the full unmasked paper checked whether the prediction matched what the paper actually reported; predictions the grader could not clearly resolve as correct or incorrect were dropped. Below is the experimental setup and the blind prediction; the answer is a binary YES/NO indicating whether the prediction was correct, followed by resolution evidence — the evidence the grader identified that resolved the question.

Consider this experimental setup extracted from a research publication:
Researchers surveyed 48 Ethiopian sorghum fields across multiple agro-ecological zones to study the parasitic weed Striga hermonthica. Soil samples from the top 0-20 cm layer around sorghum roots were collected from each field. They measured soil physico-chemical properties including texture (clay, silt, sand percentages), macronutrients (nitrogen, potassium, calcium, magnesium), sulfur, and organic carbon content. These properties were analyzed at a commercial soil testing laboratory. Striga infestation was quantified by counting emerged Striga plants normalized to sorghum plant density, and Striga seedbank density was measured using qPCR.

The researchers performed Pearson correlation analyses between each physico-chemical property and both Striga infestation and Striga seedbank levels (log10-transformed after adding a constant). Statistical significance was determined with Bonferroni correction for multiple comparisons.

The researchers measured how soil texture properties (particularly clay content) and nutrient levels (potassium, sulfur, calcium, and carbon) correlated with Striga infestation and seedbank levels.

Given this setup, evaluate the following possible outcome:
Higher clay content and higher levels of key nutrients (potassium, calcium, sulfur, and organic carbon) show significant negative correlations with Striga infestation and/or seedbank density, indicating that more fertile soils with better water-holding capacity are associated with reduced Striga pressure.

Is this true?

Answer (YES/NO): YES